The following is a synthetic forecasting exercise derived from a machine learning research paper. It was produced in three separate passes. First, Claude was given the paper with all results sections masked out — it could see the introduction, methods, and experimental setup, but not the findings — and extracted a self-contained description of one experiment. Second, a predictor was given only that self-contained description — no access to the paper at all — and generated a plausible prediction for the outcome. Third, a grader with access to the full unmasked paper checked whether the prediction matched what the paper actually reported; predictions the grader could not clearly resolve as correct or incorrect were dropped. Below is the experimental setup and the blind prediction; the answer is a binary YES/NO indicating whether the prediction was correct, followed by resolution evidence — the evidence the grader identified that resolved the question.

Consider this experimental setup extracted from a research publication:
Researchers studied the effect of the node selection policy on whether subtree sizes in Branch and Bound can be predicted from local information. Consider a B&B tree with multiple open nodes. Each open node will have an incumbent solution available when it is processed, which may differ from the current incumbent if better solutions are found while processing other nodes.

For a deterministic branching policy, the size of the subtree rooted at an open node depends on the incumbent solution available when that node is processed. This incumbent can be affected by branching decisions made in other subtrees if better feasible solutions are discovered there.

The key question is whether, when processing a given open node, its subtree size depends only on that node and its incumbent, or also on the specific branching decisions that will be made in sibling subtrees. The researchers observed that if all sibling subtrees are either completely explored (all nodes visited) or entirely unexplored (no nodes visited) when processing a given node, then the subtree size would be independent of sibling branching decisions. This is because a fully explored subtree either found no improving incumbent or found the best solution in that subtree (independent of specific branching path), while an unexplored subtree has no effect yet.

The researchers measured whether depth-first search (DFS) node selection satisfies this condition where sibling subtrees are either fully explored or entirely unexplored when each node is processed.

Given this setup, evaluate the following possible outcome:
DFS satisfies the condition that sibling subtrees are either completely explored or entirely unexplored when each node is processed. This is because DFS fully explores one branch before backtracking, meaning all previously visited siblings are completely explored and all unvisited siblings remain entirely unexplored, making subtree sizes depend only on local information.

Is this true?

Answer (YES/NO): YES